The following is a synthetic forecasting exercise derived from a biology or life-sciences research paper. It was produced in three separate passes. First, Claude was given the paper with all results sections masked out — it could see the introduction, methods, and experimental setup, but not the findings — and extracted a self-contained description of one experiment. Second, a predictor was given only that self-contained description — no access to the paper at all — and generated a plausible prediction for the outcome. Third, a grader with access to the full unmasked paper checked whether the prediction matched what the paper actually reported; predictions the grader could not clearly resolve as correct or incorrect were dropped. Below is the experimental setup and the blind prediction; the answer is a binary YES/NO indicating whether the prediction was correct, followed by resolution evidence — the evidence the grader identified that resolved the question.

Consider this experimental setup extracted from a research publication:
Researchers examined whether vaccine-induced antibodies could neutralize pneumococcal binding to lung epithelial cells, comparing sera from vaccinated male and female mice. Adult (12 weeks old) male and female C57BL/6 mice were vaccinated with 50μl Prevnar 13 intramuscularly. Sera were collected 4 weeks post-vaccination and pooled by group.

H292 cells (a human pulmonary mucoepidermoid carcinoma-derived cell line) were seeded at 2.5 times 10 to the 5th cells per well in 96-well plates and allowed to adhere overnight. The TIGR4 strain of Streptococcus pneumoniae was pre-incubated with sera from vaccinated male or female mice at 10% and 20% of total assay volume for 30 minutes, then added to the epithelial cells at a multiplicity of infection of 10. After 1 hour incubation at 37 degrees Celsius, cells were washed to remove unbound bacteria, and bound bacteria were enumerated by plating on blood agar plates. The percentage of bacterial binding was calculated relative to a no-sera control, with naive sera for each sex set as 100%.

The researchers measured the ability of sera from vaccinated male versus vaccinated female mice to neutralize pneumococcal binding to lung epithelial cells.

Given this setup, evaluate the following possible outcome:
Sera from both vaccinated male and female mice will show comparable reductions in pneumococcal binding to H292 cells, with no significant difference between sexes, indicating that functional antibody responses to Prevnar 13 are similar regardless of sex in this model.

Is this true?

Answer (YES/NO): NO